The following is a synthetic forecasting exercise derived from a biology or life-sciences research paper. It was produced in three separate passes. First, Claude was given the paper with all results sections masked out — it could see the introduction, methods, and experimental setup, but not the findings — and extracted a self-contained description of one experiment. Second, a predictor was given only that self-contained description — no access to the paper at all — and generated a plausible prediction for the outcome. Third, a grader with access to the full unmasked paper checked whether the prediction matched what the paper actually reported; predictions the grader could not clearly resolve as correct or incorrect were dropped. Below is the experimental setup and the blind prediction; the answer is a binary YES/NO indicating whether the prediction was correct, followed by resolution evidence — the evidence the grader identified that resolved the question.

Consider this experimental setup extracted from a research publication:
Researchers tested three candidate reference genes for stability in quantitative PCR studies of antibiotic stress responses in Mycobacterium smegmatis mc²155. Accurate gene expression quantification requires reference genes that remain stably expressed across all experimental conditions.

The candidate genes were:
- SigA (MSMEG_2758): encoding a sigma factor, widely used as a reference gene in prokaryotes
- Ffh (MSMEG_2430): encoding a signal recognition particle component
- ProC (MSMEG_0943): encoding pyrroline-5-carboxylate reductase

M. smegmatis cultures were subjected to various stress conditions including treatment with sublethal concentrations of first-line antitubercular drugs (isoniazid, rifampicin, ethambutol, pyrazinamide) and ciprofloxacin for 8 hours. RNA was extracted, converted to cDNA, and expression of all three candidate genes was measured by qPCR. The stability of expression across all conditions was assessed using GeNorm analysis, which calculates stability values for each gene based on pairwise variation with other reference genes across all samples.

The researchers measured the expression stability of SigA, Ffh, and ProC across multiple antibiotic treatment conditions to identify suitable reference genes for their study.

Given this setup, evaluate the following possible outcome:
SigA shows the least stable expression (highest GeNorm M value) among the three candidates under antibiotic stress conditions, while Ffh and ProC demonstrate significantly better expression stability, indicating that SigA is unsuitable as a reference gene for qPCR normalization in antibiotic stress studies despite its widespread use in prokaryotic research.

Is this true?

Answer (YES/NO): NO